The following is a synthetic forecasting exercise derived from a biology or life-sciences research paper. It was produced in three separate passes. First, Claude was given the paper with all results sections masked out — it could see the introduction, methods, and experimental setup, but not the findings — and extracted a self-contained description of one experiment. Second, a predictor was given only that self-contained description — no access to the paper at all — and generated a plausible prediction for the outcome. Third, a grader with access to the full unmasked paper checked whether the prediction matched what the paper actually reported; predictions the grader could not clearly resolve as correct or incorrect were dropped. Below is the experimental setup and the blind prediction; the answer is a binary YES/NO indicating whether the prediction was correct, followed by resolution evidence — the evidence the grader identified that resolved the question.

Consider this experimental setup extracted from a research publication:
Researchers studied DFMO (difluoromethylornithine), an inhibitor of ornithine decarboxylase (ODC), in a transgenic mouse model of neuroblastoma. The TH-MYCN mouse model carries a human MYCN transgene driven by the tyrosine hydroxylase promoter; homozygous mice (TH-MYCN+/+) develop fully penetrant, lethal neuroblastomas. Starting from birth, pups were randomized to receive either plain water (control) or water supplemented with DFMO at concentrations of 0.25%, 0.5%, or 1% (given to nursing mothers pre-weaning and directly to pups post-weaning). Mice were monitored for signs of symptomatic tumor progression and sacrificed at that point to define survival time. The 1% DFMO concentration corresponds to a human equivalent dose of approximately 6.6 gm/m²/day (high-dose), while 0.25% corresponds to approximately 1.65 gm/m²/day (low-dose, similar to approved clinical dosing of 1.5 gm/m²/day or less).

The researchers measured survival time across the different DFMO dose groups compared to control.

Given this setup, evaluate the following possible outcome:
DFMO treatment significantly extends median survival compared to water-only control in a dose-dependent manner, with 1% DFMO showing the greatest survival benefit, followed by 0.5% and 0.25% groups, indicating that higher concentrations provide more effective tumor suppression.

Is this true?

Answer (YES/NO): NO